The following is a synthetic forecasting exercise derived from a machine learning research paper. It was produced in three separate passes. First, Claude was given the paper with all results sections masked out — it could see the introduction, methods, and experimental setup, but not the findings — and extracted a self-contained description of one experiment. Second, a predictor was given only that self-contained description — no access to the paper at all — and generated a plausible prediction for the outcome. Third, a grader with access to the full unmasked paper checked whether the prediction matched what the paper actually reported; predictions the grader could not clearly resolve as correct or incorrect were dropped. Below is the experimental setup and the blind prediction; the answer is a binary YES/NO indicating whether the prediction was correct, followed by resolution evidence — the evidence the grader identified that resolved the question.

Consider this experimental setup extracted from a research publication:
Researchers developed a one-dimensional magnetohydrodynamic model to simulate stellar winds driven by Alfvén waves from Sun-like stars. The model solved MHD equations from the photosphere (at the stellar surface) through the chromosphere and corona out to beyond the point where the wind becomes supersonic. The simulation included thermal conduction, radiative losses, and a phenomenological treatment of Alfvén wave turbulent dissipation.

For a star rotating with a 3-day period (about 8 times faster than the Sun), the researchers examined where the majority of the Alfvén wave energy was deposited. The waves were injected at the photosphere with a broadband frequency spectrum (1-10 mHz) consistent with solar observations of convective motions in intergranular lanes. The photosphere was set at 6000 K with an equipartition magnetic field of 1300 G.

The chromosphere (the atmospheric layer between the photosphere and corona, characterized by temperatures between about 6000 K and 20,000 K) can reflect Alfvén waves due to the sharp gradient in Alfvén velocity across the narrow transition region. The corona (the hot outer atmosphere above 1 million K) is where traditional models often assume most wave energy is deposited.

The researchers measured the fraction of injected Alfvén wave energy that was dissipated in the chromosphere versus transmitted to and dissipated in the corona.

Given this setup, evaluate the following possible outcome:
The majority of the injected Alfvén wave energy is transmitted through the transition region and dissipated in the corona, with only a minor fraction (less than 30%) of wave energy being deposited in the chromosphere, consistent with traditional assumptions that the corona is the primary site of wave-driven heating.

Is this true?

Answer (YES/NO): NO